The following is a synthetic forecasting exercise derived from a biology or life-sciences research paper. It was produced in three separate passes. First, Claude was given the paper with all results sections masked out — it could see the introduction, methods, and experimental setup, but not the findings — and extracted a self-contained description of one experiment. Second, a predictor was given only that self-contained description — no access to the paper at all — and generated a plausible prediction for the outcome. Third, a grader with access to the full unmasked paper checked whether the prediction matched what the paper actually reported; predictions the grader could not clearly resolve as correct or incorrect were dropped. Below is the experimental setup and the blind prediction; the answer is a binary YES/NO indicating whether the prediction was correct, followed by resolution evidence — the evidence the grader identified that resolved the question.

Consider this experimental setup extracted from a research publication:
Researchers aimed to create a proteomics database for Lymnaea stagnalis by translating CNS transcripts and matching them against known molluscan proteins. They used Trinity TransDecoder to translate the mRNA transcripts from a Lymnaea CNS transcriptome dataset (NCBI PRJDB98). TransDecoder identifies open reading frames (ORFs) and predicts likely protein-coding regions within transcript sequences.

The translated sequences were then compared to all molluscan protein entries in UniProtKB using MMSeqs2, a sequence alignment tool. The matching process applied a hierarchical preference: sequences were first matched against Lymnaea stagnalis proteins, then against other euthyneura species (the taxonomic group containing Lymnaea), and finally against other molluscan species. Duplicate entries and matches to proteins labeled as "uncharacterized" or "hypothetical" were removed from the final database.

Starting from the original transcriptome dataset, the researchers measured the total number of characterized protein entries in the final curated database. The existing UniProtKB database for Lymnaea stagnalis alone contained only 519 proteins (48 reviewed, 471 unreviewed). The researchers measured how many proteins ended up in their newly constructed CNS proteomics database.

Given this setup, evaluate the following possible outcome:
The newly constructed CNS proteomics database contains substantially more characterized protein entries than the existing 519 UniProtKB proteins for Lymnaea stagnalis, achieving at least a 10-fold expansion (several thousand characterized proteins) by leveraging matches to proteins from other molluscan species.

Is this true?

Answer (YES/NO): YES